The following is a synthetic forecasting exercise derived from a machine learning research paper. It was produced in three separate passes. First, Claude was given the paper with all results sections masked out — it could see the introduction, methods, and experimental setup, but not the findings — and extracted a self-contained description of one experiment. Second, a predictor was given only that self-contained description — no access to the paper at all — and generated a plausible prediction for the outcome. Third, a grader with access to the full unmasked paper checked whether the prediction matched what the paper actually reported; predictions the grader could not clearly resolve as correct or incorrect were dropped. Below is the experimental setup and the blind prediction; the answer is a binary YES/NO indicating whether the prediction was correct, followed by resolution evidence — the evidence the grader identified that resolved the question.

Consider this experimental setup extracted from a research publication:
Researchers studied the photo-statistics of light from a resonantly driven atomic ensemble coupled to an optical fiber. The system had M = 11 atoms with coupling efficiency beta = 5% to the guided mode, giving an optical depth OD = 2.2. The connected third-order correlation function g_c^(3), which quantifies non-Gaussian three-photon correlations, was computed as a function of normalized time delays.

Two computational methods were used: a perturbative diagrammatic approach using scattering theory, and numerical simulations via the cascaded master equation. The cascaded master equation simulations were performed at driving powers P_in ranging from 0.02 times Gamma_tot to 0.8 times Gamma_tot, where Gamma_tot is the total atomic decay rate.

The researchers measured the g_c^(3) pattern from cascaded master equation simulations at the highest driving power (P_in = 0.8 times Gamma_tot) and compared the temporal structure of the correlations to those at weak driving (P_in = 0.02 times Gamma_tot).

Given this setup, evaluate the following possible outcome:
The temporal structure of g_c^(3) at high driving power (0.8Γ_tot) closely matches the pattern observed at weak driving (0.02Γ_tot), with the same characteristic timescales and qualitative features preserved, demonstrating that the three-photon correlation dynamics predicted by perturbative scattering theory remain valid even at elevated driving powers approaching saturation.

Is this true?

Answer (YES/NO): YES